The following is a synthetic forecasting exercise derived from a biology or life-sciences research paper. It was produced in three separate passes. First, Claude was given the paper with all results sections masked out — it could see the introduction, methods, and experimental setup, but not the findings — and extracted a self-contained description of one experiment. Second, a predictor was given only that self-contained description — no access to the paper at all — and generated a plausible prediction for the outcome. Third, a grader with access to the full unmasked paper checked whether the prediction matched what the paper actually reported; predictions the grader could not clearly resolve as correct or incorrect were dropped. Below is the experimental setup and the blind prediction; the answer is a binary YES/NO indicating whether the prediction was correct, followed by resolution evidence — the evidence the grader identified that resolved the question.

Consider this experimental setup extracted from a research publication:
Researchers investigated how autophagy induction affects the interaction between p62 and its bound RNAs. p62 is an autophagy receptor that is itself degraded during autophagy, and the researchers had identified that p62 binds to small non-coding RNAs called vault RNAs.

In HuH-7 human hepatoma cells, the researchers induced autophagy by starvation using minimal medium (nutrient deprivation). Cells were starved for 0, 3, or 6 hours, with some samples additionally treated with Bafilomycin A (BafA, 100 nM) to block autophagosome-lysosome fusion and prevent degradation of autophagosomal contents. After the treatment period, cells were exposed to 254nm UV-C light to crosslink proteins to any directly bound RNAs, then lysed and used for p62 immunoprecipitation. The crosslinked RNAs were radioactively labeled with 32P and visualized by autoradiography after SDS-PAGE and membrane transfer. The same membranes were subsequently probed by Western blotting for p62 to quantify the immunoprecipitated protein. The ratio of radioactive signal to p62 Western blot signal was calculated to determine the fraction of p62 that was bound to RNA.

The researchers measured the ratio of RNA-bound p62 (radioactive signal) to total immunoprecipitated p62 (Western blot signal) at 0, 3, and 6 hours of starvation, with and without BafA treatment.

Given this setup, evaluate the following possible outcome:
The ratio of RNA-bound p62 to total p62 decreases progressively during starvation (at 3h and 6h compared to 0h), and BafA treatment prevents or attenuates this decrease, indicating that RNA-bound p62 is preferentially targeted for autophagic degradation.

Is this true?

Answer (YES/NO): NO